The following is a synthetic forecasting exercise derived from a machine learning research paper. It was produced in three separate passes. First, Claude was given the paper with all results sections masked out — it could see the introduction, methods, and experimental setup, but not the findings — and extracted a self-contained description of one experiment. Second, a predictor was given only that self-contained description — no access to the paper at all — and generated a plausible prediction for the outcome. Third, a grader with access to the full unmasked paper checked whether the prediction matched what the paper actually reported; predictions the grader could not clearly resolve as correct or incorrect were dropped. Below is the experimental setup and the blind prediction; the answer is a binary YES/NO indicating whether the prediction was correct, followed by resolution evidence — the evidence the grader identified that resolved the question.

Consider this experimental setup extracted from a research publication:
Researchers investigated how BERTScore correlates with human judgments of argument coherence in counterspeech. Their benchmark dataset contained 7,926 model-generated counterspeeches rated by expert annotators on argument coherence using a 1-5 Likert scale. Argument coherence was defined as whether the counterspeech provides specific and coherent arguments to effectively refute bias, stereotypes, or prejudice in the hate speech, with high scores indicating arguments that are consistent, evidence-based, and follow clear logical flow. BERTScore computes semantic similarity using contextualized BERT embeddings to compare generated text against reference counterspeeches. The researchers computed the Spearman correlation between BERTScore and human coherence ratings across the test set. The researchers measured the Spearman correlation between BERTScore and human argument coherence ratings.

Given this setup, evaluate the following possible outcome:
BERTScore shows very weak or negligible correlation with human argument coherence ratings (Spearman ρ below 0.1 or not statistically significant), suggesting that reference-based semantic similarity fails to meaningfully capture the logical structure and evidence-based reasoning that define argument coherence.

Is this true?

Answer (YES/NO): NO